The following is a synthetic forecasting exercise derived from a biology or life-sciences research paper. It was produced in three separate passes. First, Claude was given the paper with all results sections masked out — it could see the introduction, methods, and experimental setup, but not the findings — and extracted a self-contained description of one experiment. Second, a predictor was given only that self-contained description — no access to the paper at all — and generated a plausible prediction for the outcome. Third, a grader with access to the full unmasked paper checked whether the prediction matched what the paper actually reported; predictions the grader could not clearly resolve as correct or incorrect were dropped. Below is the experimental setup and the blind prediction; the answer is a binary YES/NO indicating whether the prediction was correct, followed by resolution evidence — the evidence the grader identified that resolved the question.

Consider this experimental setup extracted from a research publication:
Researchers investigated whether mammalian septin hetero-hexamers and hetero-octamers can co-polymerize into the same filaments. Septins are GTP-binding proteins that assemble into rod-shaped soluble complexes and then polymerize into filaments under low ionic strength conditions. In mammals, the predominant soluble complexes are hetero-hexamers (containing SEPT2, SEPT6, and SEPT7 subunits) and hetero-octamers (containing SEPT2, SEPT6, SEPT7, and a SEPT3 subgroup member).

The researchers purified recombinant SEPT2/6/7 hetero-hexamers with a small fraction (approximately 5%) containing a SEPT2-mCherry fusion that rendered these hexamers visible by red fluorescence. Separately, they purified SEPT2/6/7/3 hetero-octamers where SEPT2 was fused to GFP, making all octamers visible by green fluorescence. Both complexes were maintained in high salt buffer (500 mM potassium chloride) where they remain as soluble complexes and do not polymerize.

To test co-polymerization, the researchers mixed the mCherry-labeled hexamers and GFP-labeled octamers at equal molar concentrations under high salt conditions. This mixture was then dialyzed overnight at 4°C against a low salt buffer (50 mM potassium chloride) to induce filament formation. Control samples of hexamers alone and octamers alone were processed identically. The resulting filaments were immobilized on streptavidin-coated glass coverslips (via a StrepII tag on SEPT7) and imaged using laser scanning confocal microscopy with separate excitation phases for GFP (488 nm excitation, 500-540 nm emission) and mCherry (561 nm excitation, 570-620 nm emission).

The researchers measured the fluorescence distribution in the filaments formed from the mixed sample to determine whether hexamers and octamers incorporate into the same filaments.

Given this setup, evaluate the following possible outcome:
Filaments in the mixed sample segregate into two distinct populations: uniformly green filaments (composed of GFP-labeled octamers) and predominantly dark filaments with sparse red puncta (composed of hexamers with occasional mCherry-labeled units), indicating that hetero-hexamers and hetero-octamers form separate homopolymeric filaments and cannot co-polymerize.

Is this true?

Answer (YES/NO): NO